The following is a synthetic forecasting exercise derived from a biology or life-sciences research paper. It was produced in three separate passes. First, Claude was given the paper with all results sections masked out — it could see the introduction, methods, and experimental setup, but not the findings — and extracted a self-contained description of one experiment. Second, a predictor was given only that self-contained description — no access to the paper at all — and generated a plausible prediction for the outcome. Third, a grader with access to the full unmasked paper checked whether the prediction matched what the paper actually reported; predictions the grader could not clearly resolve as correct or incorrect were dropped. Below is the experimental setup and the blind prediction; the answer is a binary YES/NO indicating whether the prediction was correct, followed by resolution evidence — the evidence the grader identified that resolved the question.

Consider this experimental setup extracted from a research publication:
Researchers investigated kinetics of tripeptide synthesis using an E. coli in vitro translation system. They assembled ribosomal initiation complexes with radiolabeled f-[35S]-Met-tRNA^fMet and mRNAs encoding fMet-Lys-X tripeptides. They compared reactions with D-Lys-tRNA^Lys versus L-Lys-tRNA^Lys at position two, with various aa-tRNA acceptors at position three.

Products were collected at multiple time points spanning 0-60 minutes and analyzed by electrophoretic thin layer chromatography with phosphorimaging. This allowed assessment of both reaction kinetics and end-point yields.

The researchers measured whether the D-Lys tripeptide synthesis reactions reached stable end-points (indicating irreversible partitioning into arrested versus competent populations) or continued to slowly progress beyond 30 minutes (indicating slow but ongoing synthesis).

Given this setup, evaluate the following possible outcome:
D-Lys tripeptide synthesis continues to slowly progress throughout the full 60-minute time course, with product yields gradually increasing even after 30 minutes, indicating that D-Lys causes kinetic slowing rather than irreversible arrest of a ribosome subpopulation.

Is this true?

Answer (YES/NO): NO